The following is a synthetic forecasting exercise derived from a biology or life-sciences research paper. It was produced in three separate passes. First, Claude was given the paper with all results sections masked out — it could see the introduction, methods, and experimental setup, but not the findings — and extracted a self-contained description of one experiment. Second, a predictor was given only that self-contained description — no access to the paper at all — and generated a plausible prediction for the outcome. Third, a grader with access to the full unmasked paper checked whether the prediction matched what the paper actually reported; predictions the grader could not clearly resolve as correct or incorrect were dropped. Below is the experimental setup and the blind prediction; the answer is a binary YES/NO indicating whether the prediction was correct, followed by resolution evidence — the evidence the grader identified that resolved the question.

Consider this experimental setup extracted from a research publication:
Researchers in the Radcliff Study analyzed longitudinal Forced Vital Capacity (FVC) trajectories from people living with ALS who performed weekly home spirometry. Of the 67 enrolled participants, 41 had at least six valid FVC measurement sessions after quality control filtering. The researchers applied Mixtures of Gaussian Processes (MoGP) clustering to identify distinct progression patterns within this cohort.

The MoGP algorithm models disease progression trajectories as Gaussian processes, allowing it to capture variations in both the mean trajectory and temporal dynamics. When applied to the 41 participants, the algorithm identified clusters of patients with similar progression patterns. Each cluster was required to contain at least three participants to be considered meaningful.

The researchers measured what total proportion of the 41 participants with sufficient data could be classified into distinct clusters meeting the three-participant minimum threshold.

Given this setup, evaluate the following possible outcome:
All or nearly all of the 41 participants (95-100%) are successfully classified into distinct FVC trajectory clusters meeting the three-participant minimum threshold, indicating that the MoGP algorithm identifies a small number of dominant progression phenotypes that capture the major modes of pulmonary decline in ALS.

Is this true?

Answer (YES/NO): NO